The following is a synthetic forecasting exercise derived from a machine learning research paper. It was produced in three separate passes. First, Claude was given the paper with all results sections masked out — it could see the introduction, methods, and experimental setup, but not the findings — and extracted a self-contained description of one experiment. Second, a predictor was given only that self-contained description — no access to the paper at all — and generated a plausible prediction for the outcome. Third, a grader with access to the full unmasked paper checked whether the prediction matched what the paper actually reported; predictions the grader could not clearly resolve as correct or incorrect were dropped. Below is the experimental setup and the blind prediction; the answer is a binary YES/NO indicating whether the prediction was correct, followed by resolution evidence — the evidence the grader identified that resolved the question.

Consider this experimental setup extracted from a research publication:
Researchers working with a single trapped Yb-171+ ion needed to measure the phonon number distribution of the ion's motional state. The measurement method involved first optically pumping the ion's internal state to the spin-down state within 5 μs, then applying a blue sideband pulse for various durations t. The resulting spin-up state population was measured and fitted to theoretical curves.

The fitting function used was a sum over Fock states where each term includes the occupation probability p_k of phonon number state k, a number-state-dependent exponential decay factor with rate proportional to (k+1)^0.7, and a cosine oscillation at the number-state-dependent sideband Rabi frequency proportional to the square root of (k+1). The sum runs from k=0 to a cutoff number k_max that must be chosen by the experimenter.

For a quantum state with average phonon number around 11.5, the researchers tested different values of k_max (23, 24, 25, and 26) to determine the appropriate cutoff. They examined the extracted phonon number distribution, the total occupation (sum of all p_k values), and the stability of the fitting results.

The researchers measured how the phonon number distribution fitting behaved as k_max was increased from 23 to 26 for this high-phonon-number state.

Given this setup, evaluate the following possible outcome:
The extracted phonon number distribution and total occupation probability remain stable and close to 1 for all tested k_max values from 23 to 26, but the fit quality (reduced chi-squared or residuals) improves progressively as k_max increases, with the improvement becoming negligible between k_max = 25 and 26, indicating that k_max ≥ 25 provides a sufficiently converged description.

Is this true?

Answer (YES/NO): NO